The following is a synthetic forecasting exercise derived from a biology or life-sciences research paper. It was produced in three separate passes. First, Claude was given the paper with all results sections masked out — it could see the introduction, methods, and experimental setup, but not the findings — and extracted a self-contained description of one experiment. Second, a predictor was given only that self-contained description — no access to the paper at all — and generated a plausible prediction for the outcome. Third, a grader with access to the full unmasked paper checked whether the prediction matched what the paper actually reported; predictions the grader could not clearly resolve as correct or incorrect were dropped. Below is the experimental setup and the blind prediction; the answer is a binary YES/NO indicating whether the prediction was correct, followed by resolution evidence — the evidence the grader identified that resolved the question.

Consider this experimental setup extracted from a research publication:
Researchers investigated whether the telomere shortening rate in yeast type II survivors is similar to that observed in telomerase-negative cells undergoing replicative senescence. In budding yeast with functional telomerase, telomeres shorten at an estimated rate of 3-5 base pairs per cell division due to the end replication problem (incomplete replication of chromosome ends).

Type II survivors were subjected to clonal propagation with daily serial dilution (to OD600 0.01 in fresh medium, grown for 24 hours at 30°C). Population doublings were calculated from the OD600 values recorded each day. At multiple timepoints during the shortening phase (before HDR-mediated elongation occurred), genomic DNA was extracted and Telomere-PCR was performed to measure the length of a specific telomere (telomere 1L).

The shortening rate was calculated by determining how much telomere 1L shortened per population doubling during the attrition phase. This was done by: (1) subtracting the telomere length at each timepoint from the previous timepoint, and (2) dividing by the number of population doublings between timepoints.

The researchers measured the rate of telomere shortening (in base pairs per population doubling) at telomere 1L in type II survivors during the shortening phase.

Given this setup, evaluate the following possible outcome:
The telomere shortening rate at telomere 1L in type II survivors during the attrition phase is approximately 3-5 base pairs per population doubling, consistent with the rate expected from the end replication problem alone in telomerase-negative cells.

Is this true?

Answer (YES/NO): NO